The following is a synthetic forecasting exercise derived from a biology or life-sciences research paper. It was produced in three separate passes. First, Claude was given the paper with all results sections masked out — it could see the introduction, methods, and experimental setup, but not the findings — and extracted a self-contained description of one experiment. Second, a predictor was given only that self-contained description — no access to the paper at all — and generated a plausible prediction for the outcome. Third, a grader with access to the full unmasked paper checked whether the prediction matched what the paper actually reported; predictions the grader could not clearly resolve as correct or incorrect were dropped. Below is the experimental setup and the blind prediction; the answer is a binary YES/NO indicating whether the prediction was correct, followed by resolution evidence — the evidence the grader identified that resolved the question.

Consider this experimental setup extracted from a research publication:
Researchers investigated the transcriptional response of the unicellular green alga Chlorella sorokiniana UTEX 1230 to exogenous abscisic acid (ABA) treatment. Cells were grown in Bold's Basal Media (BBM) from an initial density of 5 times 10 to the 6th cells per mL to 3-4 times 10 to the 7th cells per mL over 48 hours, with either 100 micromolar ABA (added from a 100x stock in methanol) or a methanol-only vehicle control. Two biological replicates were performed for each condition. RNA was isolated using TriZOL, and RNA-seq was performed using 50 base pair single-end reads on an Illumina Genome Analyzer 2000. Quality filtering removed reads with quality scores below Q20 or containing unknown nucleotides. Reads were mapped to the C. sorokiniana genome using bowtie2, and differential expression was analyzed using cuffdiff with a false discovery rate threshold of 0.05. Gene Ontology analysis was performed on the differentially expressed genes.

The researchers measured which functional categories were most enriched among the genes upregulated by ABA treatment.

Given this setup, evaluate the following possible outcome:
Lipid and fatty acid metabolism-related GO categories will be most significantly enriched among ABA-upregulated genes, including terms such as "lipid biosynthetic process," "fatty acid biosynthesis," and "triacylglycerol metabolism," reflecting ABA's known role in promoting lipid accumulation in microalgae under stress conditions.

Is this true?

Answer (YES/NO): NO